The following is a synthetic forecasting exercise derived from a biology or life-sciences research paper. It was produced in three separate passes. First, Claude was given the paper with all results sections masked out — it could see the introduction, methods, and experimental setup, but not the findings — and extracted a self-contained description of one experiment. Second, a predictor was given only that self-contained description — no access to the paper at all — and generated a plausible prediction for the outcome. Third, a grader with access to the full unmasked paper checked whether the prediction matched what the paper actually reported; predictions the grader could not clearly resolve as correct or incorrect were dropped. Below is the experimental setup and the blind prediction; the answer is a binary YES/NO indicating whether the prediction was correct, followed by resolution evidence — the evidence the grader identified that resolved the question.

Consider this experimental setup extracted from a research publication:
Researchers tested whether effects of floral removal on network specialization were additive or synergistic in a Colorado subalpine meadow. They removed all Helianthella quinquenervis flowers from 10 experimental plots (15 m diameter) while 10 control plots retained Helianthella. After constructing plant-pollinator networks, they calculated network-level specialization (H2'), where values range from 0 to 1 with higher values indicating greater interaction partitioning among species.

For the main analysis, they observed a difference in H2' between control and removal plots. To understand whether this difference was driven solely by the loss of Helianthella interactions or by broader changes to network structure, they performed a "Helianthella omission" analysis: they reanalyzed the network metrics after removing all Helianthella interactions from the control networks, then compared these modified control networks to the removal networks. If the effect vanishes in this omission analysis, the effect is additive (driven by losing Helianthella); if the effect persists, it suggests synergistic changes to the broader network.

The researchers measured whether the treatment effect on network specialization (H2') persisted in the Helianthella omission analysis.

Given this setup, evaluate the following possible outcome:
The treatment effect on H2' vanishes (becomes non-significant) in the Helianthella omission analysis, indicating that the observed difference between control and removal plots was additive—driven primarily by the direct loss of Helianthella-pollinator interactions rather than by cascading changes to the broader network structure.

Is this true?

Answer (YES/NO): YES